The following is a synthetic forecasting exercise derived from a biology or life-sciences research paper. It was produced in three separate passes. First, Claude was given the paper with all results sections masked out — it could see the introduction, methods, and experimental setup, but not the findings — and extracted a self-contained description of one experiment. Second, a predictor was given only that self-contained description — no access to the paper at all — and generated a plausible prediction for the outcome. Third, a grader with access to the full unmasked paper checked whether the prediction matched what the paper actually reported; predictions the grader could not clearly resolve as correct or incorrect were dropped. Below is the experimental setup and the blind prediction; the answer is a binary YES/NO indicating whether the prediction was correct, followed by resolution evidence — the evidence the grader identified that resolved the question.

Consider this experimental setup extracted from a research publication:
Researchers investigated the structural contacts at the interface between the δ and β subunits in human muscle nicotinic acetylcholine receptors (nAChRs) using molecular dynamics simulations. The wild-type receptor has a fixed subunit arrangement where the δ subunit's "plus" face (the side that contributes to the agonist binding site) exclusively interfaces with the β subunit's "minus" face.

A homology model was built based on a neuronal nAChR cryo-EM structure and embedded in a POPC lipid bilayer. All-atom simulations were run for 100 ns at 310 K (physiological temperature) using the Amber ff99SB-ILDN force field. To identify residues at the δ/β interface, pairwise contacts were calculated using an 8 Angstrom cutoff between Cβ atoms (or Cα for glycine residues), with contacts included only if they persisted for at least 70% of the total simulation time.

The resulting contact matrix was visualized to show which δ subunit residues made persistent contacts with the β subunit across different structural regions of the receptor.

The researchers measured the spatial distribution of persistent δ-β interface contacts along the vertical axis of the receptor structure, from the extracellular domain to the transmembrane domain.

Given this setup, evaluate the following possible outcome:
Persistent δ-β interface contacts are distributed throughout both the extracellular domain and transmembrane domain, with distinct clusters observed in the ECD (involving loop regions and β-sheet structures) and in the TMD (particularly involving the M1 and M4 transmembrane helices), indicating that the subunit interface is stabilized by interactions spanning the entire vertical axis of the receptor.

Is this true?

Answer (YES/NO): YES